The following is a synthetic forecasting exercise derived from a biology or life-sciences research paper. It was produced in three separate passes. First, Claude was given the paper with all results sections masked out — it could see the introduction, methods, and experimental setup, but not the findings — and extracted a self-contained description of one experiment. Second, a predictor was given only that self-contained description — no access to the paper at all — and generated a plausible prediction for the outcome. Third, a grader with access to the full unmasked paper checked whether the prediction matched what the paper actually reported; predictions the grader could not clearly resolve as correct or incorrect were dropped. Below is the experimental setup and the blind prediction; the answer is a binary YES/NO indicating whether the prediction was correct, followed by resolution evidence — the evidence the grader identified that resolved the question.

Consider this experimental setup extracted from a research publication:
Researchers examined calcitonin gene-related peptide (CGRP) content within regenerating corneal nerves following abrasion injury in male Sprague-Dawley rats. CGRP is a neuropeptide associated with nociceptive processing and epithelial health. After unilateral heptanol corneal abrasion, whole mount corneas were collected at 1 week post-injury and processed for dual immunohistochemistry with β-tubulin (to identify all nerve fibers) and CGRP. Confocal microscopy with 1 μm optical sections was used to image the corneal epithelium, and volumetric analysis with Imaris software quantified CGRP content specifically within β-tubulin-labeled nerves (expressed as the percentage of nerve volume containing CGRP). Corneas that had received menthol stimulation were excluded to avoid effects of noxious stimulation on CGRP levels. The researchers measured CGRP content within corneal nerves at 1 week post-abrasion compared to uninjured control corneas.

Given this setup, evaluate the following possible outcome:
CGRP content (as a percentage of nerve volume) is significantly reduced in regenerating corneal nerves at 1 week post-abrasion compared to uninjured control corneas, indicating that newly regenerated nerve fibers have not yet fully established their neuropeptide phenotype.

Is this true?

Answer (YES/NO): NO